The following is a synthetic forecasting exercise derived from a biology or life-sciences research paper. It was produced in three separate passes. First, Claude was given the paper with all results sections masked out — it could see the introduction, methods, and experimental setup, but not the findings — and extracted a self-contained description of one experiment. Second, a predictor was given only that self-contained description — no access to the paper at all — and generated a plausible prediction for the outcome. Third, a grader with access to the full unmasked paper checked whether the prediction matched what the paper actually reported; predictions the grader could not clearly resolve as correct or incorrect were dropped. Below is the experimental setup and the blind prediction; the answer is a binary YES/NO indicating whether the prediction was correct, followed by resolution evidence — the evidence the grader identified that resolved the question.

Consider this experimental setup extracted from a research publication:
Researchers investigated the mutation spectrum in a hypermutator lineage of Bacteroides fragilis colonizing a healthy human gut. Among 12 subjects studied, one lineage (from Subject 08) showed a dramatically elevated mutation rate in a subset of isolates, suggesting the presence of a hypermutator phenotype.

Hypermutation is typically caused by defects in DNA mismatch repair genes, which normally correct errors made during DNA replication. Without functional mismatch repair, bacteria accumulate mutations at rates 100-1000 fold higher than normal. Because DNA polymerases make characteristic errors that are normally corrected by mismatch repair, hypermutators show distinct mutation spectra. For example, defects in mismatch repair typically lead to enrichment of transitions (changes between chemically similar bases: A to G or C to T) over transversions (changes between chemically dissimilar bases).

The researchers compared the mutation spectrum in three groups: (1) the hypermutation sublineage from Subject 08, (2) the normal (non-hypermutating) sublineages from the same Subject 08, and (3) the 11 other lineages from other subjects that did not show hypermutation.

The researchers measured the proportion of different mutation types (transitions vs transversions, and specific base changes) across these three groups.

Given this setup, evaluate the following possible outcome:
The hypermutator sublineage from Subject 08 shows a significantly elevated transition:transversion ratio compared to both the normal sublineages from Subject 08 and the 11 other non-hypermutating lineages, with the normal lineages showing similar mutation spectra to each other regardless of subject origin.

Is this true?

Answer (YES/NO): NO